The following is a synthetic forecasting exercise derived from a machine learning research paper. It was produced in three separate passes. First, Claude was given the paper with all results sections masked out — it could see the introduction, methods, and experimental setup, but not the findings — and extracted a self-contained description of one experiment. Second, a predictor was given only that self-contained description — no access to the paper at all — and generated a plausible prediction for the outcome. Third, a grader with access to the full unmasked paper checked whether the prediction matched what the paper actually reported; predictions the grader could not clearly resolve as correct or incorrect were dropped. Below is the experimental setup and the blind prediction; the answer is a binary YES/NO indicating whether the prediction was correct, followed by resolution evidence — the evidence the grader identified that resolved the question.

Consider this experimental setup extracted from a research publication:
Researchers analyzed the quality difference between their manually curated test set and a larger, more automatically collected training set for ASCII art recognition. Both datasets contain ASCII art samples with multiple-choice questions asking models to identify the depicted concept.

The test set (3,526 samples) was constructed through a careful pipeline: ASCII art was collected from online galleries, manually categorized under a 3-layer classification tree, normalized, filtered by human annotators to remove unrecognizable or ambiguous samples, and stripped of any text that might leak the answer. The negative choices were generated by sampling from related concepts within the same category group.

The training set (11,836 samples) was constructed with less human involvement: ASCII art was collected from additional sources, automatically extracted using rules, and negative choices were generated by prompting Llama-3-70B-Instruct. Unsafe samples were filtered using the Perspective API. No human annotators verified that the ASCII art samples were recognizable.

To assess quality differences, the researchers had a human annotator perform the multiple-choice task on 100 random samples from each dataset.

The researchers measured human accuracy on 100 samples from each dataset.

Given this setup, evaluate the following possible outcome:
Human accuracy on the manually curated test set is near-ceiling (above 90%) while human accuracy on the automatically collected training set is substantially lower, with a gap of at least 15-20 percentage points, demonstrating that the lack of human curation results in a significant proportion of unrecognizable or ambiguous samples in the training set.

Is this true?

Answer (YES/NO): YES